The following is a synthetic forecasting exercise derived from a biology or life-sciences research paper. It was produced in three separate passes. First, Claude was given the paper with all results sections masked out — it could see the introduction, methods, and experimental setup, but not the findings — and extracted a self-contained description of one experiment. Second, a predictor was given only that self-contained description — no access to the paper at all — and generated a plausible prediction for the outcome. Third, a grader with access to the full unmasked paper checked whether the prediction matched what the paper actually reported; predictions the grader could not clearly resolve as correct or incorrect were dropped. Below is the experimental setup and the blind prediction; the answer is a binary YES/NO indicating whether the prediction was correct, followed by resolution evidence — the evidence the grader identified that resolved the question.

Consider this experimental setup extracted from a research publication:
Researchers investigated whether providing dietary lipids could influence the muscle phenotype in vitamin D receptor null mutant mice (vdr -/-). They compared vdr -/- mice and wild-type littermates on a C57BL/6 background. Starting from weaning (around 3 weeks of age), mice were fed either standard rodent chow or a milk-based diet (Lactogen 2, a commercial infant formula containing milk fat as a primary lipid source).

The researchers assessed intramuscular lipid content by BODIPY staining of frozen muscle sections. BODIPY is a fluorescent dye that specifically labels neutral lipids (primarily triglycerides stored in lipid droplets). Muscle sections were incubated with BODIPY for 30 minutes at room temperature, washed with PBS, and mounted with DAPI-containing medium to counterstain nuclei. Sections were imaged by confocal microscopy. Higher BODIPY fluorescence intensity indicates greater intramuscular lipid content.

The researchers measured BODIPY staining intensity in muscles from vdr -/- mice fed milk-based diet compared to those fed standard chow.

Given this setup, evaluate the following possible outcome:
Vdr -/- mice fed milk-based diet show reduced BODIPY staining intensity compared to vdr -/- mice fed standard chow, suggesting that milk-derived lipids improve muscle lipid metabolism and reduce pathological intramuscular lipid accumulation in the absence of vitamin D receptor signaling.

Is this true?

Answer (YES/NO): NO